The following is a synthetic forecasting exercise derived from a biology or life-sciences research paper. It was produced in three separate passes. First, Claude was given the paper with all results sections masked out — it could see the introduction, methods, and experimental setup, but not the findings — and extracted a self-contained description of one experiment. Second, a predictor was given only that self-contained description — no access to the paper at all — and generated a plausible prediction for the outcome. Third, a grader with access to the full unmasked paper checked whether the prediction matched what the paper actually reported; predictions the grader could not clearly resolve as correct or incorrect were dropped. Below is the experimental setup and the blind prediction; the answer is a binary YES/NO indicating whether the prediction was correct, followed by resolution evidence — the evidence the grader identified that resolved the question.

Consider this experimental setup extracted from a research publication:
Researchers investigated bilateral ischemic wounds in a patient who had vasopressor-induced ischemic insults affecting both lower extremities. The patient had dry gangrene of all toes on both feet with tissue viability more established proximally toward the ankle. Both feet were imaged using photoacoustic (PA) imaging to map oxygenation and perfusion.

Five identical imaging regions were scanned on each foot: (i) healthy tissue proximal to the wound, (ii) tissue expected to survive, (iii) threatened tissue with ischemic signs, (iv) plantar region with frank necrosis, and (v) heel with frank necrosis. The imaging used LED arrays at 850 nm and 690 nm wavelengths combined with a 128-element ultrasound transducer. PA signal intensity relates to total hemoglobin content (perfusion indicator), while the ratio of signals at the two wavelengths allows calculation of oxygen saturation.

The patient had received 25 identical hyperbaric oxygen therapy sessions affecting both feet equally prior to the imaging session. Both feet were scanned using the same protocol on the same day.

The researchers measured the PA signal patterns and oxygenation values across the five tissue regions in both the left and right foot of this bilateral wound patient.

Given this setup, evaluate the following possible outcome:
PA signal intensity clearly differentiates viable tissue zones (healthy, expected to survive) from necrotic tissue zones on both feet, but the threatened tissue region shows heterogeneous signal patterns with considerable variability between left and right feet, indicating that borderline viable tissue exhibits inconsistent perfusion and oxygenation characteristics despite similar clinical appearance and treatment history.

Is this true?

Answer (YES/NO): NO